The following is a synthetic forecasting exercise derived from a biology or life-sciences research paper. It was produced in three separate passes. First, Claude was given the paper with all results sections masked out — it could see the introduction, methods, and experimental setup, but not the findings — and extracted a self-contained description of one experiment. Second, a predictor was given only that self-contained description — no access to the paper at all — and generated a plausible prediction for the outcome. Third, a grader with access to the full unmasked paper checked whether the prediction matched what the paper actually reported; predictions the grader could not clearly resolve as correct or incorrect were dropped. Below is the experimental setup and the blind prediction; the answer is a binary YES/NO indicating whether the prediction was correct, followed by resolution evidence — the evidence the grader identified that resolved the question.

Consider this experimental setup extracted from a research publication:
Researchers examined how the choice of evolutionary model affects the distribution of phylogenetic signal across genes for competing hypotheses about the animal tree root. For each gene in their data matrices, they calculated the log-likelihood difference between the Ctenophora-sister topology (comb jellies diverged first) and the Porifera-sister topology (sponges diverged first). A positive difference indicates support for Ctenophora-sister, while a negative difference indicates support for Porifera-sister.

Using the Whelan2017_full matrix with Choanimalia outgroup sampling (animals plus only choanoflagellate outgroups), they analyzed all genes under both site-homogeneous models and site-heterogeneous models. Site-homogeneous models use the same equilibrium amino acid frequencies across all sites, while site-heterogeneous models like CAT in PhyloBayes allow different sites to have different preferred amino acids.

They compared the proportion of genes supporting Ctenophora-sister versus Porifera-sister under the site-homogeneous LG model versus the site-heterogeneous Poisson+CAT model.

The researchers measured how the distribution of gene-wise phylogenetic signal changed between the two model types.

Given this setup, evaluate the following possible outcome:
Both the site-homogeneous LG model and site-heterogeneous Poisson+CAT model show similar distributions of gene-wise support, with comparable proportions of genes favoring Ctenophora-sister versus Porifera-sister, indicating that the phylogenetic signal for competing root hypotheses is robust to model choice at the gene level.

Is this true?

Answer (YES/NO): NO